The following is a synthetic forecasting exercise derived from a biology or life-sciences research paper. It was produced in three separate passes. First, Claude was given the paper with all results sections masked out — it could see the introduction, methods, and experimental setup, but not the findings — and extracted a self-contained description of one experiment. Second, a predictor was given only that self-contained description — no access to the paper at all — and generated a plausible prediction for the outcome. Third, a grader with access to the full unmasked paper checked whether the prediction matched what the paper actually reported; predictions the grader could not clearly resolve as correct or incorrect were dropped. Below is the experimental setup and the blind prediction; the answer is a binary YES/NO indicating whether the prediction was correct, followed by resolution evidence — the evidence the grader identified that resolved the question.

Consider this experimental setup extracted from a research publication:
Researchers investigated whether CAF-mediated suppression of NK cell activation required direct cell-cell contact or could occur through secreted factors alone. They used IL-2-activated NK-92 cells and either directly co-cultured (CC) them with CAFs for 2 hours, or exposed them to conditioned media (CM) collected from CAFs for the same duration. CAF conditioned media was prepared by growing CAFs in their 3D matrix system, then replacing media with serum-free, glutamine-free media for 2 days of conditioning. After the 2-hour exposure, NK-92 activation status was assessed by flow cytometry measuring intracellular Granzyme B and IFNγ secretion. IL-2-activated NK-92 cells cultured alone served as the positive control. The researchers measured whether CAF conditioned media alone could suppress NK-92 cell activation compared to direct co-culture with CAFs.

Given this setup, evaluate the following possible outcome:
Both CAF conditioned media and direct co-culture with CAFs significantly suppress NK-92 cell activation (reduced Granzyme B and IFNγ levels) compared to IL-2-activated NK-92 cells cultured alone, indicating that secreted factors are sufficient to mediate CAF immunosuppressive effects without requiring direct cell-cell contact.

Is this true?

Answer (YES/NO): YES